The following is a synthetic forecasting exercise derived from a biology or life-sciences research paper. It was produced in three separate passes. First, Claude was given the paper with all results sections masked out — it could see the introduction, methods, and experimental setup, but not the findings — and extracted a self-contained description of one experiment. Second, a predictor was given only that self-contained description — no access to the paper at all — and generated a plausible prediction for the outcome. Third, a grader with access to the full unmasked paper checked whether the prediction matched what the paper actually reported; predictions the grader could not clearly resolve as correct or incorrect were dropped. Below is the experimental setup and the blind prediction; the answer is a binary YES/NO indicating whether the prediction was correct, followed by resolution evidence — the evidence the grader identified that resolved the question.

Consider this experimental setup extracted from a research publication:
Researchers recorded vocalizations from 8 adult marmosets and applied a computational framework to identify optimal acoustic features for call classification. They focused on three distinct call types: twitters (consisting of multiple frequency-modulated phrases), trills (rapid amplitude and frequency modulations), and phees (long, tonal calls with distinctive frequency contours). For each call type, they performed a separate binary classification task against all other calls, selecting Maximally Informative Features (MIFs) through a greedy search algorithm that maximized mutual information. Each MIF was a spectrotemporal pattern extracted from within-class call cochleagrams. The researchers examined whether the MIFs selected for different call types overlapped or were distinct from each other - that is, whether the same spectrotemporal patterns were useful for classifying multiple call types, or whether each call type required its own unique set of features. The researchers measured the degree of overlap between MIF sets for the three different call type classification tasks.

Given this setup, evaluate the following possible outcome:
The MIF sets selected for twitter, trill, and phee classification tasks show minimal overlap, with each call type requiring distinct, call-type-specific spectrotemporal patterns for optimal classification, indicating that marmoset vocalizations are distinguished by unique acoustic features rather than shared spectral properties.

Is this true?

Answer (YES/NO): YES